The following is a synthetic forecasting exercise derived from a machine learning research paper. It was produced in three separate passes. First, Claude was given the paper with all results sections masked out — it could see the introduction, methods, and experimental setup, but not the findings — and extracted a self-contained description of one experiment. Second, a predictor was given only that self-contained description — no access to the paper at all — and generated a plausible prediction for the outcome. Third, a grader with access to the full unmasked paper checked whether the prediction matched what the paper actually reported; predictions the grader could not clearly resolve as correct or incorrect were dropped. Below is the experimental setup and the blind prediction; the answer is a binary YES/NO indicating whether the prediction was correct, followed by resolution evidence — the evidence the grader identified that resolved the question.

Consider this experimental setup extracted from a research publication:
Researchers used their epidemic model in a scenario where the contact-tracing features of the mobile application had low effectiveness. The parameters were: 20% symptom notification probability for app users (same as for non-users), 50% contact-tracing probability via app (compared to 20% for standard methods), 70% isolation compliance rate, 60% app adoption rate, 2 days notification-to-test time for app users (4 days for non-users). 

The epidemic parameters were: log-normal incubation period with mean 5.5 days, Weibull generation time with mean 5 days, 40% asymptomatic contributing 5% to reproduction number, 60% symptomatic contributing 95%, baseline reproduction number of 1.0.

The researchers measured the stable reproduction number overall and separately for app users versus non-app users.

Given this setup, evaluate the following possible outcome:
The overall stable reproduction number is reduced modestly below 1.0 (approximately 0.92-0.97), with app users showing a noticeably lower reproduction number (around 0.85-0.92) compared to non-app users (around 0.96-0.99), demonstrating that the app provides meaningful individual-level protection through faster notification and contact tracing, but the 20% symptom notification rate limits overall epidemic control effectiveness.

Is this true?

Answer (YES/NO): NO